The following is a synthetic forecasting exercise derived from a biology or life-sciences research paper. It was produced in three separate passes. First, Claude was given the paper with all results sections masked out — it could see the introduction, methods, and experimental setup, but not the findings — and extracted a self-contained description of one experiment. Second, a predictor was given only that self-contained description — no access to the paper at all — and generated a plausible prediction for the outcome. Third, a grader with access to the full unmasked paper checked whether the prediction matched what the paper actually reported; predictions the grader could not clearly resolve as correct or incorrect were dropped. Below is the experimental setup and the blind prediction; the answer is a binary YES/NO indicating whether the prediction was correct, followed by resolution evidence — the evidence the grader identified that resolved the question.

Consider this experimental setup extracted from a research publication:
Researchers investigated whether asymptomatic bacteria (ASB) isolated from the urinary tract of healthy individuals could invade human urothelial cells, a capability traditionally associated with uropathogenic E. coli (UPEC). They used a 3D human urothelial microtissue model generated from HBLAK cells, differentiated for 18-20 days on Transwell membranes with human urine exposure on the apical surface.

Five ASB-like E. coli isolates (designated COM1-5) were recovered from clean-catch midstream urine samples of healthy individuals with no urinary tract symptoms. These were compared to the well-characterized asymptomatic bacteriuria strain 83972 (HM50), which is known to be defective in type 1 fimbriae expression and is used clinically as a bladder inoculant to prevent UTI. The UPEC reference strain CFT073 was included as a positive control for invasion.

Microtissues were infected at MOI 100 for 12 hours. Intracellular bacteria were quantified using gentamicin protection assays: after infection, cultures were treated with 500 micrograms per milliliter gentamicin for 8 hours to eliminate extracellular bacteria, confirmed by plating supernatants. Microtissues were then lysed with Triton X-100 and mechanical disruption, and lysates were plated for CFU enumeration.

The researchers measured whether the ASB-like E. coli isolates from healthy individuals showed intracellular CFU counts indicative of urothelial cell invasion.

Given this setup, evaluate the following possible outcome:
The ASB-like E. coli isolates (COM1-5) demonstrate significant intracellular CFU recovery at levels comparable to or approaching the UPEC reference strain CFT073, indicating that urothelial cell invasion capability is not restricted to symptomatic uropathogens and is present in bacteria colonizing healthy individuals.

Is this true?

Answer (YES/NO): NO